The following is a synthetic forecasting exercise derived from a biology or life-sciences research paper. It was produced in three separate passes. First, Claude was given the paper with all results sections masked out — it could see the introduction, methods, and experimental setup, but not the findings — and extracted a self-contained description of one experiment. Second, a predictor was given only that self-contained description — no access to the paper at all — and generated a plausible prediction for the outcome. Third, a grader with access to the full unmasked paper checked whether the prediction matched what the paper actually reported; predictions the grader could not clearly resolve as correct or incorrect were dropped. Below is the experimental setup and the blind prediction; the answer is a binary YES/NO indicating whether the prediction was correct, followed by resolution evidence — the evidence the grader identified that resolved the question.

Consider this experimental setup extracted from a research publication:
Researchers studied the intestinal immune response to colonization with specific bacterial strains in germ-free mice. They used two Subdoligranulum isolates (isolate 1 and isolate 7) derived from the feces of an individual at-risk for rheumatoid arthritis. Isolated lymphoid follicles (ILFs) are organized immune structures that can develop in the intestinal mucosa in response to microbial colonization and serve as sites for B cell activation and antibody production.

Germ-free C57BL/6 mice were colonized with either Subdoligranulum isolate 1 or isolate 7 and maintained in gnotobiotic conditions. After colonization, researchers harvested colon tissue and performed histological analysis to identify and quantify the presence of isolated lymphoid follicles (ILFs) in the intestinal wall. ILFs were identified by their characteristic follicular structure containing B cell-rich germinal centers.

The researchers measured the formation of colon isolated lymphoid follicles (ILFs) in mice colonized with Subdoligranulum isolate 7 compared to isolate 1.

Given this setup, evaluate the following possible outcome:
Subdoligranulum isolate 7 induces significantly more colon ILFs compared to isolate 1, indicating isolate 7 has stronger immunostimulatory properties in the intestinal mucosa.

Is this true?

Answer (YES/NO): YES